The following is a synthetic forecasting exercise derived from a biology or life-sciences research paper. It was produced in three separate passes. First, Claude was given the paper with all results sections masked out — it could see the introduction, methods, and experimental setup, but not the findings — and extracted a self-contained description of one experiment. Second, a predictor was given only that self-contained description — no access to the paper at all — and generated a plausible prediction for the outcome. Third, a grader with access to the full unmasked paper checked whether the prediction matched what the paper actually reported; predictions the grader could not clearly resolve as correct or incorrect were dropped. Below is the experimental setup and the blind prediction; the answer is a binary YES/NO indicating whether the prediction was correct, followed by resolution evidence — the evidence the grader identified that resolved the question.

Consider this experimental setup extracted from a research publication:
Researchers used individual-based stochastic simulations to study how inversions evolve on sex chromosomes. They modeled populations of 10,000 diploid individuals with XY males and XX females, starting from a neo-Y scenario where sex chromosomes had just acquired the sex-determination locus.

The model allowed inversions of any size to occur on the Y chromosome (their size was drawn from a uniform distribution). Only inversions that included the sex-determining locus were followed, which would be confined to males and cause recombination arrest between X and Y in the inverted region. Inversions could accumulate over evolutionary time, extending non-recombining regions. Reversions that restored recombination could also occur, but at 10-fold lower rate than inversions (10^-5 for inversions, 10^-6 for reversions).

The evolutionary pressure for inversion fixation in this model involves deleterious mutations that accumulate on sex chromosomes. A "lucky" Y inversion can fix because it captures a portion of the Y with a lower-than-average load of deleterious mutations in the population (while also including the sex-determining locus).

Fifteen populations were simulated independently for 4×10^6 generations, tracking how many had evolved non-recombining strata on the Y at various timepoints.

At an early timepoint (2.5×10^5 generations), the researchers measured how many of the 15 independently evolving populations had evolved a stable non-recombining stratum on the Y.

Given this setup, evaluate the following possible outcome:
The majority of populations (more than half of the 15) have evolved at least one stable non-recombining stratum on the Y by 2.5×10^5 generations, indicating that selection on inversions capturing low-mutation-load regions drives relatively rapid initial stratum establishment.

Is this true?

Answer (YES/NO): NO